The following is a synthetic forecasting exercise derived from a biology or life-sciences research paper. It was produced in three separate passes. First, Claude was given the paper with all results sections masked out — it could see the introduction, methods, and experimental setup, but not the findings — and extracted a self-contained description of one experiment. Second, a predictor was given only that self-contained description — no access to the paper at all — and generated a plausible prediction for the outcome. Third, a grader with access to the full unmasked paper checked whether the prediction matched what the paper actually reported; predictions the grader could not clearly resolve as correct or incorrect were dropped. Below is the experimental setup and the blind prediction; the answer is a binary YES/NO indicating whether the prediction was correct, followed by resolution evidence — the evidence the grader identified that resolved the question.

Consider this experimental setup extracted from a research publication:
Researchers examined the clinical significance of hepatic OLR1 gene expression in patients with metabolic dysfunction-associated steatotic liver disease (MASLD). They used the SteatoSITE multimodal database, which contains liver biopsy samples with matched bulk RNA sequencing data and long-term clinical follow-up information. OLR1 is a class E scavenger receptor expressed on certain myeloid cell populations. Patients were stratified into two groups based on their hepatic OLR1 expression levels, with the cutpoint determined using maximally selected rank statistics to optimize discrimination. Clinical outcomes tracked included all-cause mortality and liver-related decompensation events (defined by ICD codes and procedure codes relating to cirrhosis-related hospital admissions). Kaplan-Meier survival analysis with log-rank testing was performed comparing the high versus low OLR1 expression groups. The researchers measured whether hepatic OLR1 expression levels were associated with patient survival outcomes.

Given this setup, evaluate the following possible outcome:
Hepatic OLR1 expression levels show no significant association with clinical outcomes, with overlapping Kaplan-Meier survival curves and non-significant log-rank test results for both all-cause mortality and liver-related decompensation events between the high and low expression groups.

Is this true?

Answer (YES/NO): NO